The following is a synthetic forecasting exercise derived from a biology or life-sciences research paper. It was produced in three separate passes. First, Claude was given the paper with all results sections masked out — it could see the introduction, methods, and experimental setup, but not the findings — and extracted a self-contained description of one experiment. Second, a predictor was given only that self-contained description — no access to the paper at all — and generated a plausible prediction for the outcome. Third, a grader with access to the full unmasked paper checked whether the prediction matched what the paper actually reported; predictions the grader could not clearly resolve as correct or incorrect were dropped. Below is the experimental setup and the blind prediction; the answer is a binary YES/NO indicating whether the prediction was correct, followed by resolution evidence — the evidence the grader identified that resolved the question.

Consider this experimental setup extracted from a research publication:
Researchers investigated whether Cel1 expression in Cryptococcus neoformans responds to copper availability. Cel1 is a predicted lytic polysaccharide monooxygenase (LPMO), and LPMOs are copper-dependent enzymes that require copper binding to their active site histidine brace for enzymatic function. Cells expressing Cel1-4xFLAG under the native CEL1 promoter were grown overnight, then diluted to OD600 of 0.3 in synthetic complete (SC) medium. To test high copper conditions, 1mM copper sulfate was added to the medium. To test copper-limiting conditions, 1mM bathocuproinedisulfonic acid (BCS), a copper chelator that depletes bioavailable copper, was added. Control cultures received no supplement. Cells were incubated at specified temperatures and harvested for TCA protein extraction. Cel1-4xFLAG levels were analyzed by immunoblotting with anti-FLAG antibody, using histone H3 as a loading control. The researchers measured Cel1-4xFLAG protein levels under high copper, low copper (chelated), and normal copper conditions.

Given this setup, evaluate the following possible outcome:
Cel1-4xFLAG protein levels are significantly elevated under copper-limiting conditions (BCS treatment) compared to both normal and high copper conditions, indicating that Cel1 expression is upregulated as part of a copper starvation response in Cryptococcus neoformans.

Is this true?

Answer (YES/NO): NO